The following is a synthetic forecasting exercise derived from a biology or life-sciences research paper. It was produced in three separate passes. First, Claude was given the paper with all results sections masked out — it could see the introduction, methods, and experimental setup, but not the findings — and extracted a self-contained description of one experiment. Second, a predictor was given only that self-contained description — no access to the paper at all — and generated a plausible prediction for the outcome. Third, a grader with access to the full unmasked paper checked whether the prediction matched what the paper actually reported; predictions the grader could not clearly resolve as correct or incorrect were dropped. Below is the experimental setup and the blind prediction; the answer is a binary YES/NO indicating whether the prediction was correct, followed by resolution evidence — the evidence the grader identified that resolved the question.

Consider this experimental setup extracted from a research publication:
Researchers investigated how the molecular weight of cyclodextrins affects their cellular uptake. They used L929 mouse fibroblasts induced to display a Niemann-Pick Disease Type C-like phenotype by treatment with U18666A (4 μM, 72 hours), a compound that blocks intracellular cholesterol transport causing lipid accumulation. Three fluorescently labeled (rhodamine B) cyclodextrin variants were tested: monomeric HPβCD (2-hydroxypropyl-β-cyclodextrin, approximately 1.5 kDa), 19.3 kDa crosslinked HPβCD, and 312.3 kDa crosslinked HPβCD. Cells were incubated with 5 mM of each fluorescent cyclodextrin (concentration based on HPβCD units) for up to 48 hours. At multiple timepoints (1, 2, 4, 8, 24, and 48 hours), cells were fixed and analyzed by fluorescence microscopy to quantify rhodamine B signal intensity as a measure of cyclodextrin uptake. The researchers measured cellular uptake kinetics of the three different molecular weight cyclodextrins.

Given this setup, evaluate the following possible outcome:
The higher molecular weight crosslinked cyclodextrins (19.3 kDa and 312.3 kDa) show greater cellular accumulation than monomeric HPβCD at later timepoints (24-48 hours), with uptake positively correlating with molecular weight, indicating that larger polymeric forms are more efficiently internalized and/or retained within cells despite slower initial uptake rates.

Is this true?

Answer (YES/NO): NO